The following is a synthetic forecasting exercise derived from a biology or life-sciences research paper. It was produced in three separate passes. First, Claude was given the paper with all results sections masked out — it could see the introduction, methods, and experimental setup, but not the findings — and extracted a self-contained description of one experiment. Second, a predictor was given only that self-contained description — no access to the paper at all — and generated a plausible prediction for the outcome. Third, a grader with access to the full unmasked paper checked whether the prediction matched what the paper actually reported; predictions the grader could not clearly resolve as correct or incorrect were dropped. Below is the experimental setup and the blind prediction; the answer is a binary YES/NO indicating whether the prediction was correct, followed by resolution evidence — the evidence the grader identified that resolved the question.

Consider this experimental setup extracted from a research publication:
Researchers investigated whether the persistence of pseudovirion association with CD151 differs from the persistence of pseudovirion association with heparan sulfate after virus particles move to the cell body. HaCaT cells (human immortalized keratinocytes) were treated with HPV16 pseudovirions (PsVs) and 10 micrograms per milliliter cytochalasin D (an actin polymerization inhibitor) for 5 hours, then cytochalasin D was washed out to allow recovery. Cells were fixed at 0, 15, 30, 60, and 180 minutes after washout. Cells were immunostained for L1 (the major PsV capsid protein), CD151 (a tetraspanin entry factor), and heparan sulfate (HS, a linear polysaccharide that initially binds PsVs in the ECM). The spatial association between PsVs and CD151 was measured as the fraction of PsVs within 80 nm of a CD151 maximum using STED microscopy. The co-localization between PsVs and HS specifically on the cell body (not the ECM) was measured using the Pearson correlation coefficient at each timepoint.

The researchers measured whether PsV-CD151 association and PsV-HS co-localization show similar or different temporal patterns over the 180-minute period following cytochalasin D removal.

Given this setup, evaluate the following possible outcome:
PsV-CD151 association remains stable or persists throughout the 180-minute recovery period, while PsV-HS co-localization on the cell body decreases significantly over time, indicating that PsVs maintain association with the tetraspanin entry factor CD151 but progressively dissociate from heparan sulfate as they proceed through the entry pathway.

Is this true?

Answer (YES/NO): NO